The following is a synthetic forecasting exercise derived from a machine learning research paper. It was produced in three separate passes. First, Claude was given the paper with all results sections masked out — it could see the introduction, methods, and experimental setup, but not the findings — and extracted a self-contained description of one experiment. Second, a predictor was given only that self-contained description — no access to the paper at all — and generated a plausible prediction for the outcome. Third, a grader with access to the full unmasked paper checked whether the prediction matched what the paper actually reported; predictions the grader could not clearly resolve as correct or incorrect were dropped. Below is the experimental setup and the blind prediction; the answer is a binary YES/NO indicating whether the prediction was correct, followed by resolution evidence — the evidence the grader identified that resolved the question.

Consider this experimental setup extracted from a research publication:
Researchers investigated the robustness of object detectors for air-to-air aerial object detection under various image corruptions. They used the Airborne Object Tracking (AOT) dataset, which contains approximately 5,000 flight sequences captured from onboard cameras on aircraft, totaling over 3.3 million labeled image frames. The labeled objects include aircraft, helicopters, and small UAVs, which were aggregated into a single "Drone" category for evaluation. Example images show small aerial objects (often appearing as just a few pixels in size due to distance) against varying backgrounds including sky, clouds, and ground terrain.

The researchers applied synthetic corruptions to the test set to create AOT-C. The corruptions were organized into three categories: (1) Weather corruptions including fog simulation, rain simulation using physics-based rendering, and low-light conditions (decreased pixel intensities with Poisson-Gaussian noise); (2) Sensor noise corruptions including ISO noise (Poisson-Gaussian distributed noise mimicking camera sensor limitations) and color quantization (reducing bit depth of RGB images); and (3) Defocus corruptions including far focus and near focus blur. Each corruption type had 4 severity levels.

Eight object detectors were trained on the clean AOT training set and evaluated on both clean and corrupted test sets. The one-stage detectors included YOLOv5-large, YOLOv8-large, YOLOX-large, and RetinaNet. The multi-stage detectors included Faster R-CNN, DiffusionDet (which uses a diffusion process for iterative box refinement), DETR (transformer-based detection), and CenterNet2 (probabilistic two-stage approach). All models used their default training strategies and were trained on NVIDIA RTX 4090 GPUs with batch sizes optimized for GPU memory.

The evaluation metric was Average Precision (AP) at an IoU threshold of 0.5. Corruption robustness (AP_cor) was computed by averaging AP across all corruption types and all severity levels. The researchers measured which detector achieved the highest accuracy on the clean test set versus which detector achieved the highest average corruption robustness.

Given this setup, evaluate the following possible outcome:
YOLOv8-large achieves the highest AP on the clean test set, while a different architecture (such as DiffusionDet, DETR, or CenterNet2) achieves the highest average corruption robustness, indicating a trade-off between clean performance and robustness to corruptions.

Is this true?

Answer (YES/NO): NO